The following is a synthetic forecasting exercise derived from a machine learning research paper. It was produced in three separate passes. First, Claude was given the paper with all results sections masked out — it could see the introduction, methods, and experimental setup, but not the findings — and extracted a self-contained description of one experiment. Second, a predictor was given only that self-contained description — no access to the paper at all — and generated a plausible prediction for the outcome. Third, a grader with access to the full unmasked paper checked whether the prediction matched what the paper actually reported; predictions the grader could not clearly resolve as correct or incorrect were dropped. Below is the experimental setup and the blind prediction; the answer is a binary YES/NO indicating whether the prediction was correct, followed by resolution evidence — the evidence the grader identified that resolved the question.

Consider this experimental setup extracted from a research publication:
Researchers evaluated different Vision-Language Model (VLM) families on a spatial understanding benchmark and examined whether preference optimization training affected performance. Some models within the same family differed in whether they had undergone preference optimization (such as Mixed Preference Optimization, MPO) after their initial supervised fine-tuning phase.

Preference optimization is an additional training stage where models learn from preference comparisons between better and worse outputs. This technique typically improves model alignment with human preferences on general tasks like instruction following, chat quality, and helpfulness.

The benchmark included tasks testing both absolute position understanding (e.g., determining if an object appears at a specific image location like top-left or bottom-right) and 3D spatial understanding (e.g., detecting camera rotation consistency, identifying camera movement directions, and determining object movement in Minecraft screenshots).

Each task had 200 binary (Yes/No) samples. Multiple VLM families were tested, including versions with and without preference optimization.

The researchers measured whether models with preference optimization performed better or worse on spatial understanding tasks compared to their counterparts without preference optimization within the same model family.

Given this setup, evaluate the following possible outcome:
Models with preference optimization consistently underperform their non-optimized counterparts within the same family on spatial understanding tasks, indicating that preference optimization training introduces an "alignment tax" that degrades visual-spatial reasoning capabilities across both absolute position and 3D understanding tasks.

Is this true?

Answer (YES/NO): NO